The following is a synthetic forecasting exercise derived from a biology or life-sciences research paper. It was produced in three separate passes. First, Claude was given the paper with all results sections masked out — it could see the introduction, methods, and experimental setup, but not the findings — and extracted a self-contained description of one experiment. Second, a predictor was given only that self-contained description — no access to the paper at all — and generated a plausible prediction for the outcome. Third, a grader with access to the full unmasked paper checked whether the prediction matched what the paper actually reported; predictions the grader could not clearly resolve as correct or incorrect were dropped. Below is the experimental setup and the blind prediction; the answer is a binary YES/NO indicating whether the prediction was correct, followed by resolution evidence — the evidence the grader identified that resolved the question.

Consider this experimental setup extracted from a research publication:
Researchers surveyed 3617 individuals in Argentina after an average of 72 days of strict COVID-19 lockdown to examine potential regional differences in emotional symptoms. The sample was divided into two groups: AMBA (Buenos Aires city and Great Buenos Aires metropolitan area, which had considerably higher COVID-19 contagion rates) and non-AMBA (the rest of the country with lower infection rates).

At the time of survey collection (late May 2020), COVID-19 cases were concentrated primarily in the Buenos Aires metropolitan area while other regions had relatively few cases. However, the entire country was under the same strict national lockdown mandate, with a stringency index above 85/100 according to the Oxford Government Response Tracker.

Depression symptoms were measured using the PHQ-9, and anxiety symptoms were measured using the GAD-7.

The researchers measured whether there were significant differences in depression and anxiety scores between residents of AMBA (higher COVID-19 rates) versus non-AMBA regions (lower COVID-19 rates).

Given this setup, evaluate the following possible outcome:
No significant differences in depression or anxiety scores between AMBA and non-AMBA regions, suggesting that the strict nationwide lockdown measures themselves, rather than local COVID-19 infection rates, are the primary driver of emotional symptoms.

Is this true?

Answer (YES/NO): YES